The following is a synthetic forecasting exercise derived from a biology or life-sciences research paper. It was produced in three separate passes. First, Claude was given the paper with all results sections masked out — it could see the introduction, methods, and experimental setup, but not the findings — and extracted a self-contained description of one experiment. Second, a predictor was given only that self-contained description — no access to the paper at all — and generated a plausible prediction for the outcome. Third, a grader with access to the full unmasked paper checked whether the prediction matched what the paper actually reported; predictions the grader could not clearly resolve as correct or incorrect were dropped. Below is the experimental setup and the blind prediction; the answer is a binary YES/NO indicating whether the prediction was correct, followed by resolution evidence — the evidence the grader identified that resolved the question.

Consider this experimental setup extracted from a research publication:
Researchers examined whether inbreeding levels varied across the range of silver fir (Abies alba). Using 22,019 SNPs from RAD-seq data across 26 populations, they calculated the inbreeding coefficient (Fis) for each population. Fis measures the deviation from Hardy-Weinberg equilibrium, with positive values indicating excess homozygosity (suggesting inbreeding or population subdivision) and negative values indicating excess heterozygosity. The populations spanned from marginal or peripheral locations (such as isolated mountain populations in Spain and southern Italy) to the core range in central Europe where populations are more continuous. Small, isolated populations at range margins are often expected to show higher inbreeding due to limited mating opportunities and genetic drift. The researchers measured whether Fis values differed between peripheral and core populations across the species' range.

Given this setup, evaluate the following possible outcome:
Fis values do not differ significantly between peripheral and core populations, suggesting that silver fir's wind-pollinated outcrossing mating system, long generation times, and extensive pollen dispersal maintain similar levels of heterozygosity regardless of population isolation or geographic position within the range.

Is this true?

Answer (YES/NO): YES